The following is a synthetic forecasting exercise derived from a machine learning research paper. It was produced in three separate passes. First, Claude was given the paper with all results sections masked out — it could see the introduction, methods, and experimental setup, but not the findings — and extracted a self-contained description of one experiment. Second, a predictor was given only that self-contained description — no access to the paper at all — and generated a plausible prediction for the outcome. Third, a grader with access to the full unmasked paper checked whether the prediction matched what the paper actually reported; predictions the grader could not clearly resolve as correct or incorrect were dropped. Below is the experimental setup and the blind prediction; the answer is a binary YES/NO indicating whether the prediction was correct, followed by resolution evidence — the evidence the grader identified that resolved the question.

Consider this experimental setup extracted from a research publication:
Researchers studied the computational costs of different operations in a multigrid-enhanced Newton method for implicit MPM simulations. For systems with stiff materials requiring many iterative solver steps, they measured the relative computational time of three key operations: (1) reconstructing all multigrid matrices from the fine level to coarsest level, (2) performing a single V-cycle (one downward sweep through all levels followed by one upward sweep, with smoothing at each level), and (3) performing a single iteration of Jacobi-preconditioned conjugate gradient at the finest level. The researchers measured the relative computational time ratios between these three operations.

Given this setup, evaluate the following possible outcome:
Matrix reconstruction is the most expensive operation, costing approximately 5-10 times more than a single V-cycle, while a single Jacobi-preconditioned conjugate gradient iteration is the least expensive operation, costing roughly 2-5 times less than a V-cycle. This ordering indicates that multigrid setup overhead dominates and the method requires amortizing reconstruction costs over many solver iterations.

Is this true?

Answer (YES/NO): NO